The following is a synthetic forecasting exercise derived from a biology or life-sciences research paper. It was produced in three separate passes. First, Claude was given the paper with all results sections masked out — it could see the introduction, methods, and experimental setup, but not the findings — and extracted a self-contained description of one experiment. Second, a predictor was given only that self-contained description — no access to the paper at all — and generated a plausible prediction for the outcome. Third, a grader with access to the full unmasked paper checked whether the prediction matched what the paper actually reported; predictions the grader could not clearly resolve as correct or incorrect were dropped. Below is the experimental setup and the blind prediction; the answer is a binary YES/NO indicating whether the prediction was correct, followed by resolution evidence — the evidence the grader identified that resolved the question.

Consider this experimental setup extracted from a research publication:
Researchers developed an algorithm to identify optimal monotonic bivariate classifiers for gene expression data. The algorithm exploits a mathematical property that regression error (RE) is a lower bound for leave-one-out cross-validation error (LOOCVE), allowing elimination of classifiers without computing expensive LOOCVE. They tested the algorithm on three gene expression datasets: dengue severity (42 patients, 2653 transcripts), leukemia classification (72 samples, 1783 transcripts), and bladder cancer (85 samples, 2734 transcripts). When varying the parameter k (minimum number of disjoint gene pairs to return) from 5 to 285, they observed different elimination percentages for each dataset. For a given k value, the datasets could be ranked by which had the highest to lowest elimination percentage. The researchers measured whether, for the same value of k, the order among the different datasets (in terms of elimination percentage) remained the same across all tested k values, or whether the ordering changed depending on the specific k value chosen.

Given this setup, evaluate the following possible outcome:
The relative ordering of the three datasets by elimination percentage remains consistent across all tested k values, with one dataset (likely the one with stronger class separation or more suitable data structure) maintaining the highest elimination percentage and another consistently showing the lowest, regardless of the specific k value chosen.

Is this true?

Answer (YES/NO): YES